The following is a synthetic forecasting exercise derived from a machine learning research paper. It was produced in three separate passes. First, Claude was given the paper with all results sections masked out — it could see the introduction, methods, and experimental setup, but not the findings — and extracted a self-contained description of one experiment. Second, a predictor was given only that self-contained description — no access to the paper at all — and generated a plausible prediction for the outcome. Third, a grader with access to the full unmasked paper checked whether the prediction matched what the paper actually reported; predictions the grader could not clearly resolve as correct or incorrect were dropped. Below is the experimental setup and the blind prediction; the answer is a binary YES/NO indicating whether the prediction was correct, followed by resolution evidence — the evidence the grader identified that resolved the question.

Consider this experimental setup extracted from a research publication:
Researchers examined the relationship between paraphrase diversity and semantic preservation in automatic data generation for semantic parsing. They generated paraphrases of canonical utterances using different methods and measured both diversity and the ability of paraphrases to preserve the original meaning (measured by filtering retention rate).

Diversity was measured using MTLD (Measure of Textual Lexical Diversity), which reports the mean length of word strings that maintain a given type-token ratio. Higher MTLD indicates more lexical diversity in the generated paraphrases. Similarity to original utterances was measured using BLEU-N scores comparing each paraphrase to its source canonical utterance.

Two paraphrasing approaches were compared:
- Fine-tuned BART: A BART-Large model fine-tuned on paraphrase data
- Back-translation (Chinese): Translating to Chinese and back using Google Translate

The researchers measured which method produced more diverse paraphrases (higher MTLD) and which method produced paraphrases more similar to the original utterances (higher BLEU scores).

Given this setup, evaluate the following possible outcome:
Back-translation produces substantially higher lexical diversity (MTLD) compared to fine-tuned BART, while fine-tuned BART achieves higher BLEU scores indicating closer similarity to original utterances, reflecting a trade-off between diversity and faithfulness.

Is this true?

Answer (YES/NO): NO